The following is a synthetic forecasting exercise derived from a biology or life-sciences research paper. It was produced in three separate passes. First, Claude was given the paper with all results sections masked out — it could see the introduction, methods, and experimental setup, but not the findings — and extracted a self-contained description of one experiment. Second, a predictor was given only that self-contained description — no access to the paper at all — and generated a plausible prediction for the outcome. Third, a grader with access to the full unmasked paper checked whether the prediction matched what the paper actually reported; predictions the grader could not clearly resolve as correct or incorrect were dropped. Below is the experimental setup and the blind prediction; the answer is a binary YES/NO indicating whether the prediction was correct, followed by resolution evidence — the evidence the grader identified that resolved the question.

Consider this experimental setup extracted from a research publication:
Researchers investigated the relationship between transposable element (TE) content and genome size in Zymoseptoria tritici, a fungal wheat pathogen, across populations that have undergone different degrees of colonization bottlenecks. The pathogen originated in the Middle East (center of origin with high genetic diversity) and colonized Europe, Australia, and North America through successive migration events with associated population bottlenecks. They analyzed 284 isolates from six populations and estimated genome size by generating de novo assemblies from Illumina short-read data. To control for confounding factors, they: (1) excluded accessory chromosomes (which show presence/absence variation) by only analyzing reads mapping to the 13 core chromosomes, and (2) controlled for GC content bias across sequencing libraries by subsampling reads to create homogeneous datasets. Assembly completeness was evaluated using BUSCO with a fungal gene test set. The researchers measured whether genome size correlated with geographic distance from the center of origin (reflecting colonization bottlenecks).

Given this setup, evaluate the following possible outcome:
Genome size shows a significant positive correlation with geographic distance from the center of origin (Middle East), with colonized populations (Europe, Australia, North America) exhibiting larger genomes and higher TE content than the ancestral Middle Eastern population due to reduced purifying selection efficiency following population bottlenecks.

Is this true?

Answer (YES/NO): NO